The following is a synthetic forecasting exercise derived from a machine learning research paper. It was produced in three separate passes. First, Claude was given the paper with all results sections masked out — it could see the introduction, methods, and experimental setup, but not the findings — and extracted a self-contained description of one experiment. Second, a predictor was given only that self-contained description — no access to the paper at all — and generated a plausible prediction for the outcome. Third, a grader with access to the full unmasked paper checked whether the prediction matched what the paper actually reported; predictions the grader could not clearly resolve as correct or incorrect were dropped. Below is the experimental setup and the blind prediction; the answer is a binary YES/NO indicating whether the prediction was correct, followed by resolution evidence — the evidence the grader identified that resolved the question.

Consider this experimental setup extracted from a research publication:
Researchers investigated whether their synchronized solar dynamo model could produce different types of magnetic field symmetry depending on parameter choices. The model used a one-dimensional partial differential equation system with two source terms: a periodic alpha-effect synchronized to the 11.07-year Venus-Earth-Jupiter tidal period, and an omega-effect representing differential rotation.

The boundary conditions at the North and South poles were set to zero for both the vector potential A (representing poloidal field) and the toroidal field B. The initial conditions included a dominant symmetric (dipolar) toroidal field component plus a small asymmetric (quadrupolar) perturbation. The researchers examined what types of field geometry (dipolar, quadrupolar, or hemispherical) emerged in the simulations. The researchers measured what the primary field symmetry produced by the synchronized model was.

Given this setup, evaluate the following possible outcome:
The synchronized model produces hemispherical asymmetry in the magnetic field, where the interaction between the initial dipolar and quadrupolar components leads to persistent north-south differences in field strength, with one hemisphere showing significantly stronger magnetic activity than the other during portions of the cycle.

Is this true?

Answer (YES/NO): NO